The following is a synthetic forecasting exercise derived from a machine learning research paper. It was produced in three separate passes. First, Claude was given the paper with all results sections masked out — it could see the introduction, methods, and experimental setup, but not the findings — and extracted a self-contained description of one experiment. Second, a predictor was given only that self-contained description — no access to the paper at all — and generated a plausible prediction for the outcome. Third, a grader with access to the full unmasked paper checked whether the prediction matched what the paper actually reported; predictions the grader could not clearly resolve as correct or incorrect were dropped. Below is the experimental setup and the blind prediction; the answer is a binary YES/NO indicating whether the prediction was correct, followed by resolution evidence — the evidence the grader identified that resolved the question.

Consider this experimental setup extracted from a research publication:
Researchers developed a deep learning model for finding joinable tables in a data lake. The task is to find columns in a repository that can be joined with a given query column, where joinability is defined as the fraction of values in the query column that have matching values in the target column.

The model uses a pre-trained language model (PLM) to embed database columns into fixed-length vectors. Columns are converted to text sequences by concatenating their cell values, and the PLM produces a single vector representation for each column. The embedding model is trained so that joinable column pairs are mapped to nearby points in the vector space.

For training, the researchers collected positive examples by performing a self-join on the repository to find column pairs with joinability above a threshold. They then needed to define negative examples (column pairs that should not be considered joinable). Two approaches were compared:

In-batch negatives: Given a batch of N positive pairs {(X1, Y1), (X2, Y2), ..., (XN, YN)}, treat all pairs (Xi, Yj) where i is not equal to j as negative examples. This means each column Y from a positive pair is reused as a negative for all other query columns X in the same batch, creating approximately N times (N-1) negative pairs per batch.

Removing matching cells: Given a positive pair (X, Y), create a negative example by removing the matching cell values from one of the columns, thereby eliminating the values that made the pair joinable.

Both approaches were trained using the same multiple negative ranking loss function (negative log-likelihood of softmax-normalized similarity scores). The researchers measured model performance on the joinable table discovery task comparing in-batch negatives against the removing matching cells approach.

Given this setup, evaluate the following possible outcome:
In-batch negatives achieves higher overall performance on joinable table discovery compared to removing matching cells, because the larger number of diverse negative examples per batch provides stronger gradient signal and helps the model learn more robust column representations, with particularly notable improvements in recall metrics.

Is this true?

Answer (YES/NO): NO